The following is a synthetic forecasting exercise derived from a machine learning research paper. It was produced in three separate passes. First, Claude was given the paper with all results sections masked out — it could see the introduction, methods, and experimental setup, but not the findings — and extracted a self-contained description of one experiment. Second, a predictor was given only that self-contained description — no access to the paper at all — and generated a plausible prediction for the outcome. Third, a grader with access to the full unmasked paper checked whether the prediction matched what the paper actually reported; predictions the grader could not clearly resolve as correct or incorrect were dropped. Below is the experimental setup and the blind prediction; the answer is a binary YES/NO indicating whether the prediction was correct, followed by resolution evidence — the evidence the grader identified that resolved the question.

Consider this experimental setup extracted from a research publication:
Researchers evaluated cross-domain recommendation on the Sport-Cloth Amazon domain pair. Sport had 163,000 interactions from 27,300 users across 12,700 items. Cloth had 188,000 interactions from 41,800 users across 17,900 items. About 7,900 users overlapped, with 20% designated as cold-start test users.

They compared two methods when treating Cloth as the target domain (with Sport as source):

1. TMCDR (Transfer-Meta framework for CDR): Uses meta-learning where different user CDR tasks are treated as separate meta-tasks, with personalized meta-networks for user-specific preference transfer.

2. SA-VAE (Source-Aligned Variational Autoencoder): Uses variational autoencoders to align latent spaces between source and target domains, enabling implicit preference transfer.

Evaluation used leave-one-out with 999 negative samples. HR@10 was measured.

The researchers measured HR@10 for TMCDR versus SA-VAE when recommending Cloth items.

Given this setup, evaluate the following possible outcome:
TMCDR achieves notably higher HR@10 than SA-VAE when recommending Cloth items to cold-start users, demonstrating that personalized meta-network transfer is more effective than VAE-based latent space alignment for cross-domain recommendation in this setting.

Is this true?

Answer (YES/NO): YES